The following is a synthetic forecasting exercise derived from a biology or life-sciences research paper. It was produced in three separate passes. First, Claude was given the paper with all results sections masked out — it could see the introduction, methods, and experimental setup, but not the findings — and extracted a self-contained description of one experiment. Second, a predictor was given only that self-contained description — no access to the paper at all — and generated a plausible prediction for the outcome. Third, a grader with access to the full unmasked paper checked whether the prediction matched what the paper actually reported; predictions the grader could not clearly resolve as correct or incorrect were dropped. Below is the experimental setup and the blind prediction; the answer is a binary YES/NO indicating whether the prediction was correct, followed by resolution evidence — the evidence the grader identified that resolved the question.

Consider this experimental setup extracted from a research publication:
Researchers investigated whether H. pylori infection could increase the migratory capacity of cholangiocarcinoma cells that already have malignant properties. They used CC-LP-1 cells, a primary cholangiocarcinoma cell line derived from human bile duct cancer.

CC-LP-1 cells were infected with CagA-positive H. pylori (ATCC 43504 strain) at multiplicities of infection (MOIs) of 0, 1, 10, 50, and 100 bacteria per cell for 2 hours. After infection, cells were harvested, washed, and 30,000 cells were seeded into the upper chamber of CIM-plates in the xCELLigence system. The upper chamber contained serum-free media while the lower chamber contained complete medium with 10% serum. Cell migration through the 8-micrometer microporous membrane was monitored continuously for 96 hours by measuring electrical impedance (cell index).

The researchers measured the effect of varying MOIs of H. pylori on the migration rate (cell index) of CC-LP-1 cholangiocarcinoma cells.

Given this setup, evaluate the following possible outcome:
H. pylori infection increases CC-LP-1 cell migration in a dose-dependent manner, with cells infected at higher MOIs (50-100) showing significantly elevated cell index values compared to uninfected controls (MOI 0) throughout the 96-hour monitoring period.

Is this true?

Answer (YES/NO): NO